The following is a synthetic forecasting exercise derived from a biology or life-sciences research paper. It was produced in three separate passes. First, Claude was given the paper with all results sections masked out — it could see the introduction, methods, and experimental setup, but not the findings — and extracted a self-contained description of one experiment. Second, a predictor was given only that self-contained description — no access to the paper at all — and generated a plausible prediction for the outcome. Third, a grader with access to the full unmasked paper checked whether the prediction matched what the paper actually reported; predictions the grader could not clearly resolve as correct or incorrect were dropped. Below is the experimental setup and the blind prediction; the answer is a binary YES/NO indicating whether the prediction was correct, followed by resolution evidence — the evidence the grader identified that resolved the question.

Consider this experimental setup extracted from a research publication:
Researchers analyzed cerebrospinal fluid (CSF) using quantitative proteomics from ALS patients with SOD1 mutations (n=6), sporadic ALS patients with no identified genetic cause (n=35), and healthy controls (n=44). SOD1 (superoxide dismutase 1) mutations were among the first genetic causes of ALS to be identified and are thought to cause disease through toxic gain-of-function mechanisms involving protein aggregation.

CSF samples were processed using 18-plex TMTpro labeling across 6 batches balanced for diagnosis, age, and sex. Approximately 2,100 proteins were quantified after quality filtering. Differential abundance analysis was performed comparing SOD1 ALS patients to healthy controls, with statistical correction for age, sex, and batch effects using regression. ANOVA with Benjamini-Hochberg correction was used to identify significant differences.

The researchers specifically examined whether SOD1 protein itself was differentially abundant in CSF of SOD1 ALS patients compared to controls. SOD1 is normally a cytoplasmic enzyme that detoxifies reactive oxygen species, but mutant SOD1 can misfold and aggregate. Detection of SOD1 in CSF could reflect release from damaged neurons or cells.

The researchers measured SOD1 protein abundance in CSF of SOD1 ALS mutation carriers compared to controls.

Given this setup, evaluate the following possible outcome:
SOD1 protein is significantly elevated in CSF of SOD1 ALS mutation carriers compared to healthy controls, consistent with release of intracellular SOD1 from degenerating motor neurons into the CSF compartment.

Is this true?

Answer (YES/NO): NO